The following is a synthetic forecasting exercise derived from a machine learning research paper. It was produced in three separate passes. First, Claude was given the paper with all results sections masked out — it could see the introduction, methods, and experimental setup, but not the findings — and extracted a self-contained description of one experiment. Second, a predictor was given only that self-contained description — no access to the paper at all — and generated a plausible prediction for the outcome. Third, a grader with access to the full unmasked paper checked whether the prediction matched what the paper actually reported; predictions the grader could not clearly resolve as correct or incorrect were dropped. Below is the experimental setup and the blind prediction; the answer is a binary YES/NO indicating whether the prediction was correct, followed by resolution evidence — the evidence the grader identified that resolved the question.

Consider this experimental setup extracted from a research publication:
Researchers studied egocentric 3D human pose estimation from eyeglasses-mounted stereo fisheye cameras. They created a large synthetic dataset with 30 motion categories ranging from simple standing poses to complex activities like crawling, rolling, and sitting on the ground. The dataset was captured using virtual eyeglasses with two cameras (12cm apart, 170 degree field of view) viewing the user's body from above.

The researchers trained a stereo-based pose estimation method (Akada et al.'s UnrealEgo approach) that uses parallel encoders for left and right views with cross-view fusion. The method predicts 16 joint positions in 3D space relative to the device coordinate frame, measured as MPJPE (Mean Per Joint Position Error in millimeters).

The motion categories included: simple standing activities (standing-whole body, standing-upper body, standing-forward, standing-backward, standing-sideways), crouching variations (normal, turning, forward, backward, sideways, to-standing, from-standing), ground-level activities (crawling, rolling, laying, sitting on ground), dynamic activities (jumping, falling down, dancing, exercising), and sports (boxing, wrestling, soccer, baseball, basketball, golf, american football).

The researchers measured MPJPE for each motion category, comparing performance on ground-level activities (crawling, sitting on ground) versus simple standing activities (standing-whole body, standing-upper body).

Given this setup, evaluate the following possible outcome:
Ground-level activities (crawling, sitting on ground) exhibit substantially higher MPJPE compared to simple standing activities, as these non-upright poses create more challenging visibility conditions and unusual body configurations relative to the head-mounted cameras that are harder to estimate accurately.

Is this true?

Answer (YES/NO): YES